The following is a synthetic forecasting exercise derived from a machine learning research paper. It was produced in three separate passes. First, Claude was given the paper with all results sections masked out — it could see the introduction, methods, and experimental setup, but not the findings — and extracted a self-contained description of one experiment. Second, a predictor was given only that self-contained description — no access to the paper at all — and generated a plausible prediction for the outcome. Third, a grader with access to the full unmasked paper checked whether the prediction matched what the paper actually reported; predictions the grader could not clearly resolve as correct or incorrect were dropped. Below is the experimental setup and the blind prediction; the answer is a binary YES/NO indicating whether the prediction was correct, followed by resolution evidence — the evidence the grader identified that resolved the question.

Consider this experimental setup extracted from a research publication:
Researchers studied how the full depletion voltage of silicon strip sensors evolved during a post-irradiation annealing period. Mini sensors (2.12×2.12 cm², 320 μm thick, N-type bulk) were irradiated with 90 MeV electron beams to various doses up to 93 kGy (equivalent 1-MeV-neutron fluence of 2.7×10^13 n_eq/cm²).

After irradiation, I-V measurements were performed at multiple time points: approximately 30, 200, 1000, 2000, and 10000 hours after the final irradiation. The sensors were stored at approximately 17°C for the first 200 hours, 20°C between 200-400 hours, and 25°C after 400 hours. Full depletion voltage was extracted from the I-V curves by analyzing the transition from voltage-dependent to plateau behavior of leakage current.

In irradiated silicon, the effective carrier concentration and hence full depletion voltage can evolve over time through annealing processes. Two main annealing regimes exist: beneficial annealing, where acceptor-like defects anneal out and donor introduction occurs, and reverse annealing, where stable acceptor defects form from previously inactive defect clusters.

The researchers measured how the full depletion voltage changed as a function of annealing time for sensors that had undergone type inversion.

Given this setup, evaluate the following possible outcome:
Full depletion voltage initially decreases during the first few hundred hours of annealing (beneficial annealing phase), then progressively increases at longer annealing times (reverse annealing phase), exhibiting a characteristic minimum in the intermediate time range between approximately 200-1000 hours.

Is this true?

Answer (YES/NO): NO